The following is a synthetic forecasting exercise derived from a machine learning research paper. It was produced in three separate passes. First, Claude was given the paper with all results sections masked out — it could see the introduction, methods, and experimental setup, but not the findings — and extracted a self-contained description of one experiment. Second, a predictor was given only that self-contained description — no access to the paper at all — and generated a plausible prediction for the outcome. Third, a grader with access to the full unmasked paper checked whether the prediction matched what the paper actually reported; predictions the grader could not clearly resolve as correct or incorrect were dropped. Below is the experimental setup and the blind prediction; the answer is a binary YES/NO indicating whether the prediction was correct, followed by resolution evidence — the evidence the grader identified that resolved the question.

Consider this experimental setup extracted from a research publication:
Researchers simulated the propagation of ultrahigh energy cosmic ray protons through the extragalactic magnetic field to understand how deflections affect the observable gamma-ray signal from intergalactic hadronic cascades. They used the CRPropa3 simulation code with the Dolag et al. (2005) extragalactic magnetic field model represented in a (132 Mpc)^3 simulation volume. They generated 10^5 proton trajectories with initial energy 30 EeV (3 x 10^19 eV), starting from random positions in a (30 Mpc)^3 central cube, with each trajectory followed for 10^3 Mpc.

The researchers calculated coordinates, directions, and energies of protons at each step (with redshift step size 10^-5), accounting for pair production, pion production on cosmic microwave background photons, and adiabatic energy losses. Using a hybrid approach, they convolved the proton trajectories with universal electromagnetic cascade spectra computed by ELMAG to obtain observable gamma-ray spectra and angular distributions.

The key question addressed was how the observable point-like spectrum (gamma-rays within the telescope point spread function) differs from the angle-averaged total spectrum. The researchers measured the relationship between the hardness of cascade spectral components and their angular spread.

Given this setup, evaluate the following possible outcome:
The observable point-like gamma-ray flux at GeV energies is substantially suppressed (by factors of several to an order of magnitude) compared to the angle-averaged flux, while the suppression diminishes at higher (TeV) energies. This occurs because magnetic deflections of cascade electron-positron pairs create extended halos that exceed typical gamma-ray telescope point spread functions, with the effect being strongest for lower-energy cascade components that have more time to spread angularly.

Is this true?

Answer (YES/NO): NO